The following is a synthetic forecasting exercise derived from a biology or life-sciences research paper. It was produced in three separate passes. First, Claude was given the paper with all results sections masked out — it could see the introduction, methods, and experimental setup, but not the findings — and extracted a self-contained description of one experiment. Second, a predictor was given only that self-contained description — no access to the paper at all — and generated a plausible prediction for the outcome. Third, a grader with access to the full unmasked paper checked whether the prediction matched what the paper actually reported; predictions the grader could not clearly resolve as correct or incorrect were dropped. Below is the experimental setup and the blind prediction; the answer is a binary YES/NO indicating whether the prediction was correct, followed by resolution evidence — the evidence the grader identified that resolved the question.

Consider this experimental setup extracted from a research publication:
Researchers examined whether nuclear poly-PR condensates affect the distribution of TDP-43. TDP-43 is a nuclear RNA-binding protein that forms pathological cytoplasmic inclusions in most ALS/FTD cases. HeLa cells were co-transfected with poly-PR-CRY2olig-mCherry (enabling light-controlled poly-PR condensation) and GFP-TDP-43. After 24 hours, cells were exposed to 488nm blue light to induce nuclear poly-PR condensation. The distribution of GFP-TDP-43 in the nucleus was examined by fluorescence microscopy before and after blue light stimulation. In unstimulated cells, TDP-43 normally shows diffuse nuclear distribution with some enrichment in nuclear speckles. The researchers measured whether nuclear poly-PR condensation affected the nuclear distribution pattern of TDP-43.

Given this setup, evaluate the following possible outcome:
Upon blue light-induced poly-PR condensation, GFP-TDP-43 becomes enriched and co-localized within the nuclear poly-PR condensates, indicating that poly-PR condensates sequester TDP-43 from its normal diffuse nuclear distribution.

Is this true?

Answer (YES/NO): NO